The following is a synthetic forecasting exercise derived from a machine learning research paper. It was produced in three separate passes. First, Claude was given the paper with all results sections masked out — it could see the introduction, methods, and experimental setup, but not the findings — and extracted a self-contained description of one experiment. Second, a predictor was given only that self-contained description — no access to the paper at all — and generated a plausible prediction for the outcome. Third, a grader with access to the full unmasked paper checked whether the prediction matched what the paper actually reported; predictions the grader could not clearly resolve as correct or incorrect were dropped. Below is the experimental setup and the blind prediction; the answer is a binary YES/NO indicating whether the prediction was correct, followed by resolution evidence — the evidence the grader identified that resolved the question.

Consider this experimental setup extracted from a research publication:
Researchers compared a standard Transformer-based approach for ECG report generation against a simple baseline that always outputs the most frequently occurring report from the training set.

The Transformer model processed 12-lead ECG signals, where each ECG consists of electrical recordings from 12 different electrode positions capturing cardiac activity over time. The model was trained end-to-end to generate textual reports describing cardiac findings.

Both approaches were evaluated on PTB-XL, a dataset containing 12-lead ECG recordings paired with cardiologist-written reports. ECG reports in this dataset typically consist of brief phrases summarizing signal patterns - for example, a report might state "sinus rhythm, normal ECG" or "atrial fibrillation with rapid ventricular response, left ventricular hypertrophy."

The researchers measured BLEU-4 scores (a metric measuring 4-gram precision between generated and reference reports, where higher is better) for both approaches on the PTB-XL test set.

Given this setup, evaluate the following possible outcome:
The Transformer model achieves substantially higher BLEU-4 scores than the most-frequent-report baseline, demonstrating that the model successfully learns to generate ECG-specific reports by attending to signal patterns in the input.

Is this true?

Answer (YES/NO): NO